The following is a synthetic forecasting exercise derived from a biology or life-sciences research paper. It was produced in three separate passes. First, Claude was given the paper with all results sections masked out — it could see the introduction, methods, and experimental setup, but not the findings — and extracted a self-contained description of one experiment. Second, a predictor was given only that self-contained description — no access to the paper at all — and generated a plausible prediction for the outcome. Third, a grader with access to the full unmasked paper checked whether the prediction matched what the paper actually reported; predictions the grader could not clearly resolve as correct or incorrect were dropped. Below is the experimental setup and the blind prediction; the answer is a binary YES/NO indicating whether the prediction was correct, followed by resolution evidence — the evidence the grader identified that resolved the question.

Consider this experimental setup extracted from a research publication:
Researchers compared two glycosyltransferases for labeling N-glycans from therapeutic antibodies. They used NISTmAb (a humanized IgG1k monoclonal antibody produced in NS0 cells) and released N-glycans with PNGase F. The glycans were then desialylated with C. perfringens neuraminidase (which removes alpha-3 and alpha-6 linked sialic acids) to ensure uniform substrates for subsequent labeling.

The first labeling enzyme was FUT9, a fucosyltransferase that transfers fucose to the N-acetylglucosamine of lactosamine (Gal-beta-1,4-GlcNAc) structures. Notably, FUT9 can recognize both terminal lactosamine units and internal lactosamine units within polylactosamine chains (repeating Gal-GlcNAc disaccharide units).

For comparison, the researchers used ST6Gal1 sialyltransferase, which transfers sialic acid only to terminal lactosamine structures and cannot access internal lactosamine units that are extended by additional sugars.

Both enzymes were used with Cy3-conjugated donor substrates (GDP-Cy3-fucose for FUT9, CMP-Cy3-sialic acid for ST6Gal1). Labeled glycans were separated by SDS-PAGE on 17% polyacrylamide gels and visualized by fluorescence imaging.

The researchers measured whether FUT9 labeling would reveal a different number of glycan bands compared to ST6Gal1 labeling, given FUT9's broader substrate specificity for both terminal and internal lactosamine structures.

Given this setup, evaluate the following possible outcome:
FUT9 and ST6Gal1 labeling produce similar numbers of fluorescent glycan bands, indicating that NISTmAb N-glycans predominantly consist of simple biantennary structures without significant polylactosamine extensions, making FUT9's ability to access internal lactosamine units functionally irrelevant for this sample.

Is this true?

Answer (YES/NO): NO